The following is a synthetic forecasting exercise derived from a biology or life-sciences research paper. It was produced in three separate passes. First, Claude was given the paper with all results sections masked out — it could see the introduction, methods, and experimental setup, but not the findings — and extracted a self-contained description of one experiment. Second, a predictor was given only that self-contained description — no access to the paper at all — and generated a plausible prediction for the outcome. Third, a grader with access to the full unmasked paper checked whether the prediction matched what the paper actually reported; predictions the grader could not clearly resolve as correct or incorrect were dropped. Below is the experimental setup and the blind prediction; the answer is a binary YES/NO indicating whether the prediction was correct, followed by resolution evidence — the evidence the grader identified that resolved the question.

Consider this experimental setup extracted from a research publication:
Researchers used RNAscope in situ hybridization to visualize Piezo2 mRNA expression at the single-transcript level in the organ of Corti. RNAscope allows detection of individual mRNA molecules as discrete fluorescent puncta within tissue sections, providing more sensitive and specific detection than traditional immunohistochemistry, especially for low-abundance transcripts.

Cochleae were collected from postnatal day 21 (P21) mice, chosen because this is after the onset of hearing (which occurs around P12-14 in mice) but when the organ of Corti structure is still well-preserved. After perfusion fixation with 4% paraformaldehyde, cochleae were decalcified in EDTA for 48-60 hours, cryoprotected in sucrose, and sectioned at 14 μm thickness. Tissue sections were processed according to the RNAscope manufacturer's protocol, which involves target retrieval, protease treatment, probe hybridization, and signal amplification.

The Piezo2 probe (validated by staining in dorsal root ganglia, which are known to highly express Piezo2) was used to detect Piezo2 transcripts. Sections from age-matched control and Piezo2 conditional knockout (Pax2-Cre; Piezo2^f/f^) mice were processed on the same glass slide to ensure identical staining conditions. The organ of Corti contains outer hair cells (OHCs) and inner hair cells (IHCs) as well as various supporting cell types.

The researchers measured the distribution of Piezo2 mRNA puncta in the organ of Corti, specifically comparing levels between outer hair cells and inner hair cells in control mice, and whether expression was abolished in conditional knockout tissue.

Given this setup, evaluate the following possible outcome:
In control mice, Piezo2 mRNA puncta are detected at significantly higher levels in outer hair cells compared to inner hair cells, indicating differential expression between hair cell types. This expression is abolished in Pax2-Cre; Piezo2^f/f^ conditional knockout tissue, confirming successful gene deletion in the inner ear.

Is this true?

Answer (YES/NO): NO